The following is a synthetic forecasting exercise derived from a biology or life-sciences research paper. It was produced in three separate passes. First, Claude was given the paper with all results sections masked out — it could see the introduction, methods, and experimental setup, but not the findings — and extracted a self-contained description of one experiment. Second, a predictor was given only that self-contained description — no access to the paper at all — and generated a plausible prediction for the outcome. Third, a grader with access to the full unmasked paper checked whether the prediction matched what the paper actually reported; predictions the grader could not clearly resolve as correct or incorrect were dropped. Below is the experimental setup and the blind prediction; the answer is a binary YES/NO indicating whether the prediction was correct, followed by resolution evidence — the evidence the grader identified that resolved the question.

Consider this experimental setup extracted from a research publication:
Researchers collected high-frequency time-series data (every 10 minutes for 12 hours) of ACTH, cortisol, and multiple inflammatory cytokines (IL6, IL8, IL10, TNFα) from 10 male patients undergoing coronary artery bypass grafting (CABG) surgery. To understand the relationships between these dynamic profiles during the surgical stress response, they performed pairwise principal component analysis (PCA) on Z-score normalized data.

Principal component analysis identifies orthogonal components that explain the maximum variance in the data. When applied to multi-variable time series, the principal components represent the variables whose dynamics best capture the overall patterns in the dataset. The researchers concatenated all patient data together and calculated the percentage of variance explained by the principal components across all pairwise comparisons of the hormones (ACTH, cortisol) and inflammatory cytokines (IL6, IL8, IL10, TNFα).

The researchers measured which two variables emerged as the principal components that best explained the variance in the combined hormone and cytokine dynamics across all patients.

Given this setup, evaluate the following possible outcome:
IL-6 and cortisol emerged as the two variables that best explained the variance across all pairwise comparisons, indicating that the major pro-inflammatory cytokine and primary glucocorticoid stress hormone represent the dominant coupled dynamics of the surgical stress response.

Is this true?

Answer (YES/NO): NO